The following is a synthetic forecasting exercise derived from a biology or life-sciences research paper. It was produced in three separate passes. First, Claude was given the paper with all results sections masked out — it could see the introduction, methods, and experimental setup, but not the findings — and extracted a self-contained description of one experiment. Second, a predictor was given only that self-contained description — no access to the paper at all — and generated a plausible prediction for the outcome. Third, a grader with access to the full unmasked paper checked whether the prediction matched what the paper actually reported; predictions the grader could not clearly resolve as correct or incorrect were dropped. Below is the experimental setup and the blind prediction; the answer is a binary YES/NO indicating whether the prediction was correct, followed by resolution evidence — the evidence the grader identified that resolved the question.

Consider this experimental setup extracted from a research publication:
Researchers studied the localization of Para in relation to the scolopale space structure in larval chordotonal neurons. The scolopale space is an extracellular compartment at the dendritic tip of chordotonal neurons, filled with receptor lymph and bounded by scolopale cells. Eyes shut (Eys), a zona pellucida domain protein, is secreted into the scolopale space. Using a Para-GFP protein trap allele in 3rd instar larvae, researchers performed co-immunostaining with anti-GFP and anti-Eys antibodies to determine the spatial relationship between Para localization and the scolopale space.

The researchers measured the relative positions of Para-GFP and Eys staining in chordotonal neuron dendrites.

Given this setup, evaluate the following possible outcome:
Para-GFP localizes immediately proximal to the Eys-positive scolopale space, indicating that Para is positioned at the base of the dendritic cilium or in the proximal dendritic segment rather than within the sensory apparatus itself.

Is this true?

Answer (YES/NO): NO